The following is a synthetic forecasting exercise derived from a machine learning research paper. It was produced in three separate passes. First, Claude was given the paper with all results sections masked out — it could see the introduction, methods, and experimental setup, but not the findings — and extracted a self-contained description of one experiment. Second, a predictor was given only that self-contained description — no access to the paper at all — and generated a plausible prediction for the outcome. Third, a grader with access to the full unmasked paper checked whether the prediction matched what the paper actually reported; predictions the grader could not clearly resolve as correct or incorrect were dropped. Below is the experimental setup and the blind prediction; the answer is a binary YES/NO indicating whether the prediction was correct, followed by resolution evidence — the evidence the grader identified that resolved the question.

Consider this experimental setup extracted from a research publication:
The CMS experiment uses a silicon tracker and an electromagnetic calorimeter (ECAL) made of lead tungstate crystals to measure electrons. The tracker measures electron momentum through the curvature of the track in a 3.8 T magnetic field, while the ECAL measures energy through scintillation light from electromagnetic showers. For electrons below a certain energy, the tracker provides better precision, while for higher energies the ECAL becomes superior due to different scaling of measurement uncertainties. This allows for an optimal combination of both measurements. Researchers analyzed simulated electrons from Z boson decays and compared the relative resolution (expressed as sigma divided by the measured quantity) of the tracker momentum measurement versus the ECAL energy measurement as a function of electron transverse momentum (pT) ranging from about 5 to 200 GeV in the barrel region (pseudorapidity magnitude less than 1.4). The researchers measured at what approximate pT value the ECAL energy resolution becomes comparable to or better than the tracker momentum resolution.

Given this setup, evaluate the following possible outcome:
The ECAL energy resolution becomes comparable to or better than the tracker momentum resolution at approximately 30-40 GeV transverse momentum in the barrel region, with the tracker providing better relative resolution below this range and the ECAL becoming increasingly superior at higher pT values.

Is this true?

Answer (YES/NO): NO